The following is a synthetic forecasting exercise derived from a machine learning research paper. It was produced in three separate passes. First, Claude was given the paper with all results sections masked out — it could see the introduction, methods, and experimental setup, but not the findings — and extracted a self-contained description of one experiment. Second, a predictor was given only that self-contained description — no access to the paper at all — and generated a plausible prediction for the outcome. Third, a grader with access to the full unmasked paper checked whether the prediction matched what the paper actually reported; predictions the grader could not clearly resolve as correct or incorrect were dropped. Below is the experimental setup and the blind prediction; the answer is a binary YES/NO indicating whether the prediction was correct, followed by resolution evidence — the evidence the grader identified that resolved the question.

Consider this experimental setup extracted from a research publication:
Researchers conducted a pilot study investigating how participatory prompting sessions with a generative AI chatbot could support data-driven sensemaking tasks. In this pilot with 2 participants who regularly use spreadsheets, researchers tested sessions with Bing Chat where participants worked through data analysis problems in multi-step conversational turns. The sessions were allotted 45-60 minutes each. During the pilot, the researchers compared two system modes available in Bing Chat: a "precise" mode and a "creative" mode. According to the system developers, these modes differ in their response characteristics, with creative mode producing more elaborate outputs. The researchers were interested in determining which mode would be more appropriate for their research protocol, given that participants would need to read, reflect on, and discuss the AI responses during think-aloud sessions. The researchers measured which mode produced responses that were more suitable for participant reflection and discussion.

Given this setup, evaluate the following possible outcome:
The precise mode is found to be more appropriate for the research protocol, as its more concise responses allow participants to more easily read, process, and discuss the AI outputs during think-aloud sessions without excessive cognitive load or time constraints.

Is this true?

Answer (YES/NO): NO